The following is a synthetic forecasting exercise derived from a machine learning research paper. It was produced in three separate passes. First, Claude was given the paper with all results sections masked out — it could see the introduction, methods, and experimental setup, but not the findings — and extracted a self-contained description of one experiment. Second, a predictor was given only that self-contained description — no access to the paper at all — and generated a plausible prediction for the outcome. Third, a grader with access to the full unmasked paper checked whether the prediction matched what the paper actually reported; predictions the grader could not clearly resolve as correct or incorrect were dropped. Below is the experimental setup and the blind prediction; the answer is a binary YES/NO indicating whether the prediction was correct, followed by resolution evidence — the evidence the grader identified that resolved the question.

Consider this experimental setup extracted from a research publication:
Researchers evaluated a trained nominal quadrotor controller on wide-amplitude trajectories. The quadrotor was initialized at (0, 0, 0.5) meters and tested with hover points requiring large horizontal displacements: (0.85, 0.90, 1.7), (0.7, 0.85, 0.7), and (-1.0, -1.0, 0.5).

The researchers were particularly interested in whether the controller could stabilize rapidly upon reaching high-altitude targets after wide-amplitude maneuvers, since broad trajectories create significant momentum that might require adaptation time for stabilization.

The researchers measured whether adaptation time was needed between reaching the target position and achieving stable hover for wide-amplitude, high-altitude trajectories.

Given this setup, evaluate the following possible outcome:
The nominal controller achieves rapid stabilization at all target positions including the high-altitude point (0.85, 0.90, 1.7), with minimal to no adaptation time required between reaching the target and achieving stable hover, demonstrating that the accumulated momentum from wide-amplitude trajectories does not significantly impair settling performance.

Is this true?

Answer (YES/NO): YES